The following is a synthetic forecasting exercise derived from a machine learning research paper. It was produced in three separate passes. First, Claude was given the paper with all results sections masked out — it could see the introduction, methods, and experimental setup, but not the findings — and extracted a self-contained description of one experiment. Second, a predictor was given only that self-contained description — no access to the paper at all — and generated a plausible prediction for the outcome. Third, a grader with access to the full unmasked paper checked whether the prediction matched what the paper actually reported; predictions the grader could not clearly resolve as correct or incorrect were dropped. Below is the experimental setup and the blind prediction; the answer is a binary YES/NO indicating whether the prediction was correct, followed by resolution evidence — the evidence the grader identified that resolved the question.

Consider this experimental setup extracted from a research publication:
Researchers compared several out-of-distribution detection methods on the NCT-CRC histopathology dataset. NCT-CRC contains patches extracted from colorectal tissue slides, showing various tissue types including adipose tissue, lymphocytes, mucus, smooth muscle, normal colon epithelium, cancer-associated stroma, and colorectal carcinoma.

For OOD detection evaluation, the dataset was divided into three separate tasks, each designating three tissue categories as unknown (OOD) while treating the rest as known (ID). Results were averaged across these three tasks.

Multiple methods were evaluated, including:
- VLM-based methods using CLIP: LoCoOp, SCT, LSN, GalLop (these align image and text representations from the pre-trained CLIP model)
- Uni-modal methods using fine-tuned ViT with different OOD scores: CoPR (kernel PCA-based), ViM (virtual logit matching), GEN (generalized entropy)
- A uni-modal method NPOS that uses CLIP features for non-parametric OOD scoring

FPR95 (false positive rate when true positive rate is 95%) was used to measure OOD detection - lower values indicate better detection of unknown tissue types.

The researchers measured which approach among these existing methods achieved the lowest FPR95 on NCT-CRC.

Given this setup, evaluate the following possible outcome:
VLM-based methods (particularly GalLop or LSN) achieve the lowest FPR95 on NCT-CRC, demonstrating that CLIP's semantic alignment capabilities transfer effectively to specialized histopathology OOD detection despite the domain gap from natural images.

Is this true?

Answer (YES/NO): NO